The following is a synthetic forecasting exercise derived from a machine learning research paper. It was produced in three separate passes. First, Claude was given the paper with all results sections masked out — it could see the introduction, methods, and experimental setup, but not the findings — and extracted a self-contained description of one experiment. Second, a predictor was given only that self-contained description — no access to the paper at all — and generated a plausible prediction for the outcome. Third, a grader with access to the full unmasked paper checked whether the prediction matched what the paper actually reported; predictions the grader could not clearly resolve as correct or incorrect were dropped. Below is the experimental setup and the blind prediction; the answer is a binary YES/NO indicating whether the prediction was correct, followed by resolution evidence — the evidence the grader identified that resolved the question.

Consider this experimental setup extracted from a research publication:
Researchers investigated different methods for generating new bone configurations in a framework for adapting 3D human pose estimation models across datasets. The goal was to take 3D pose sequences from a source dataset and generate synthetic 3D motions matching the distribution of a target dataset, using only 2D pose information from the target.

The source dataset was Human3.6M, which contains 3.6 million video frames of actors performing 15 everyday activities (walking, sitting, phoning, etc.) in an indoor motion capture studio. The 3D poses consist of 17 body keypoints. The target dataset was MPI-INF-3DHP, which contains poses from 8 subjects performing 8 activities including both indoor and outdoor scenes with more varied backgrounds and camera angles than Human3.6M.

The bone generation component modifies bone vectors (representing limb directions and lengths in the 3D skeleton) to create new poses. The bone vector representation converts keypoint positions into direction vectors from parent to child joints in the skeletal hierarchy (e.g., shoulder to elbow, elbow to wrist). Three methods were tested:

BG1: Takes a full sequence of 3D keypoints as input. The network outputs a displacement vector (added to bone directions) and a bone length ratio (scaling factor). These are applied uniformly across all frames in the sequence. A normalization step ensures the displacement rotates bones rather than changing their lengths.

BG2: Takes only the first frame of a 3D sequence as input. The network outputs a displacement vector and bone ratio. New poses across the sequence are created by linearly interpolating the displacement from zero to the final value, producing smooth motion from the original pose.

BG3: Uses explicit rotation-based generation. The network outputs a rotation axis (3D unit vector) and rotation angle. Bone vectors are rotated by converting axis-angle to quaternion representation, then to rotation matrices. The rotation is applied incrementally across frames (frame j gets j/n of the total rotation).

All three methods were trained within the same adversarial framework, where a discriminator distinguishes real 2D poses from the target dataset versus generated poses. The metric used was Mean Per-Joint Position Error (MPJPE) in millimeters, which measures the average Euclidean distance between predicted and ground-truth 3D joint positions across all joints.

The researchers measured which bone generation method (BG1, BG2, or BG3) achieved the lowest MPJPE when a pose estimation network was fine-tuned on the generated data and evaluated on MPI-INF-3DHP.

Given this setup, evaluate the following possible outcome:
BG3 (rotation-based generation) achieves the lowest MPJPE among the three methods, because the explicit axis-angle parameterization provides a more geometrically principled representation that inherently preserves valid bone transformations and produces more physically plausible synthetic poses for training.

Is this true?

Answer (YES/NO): YES